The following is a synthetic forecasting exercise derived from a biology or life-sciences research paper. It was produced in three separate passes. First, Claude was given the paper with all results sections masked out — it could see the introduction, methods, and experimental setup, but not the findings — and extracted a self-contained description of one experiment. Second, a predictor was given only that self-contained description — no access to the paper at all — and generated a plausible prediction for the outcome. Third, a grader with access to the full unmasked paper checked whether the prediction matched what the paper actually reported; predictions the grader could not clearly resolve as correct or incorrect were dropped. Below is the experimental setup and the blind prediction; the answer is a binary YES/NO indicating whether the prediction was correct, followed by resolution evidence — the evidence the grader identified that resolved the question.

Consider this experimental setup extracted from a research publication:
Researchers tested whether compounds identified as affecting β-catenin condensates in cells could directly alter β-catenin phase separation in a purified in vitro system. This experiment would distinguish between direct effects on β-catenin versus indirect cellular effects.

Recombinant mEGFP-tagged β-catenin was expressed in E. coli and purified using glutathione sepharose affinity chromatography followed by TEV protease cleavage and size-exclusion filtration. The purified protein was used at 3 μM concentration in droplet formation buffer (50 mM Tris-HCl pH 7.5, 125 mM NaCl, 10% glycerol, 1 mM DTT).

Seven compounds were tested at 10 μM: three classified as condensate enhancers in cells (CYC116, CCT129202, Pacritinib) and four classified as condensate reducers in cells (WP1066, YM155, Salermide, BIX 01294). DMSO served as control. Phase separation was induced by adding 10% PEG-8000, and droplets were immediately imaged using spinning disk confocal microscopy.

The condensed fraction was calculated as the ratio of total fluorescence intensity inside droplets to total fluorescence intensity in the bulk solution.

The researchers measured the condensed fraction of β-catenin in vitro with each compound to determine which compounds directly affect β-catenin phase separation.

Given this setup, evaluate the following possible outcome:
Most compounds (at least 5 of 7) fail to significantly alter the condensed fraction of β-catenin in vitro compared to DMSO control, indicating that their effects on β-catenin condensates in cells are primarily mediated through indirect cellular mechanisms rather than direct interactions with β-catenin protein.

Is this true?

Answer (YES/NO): NO